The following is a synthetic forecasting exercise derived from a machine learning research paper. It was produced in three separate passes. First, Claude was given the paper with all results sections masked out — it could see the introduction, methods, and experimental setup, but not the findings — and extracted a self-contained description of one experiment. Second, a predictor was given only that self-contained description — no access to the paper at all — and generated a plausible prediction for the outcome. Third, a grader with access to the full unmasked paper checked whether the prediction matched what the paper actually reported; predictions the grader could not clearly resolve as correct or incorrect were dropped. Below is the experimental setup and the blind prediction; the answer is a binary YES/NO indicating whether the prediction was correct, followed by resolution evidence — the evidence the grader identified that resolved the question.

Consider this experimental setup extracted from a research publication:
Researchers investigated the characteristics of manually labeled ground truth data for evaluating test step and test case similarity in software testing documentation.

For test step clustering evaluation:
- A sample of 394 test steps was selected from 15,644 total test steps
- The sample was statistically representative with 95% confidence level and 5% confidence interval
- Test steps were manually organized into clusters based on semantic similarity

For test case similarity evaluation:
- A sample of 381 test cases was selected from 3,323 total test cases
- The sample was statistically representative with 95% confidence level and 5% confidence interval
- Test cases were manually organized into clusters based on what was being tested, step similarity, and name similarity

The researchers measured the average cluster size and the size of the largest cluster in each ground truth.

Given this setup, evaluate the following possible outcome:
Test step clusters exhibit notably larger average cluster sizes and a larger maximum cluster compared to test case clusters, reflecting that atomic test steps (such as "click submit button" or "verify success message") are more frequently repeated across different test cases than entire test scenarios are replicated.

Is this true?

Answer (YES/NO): NO